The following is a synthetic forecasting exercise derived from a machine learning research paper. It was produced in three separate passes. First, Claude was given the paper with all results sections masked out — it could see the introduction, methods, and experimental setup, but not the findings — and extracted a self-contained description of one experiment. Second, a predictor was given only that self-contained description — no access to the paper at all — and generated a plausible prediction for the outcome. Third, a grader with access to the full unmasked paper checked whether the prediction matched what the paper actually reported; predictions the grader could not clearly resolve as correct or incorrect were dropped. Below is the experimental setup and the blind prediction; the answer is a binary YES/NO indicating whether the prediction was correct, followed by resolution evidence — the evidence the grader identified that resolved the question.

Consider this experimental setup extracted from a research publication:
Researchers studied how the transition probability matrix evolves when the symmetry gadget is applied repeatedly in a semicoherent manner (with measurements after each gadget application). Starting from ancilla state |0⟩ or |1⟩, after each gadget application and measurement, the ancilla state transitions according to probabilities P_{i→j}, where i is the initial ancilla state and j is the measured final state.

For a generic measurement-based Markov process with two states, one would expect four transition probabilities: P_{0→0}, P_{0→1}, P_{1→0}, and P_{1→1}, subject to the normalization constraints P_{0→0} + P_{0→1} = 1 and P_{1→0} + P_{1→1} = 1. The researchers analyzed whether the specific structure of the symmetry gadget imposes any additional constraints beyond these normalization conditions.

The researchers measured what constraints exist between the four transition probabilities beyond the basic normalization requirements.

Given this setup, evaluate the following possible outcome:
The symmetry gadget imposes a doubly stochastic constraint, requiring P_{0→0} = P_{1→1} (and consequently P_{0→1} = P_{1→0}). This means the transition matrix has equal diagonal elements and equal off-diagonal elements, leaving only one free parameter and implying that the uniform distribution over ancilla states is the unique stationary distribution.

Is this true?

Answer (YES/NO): YES